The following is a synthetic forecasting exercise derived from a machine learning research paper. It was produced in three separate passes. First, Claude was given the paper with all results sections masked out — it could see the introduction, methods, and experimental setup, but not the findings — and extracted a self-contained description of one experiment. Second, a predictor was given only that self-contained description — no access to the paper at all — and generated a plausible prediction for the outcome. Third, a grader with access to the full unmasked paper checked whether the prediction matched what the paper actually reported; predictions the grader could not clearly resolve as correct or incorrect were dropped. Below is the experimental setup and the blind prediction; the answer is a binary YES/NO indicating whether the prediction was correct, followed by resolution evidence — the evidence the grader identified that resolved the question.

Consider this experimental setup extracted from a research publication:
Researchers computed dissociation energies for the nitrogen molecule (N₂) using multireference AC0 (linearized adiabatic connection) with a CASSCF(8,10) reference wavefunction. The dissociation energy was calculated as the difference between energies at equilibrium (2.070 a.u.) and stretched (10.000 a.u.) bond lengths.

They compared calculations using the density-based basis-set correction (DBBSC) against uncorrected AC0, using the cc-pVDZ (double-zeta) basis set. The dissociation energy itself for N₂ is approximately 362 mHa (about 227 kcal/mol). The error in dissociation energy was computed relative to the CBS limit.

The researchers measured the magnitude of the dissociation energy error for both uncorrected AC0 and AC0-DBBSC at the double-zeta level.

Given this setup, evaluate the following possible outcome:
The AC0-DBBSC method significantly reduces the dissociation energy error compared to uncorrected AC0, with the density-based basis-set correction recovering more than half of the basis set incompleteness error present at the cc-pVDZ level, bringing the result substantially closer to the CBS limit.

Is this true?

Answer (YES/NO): YES